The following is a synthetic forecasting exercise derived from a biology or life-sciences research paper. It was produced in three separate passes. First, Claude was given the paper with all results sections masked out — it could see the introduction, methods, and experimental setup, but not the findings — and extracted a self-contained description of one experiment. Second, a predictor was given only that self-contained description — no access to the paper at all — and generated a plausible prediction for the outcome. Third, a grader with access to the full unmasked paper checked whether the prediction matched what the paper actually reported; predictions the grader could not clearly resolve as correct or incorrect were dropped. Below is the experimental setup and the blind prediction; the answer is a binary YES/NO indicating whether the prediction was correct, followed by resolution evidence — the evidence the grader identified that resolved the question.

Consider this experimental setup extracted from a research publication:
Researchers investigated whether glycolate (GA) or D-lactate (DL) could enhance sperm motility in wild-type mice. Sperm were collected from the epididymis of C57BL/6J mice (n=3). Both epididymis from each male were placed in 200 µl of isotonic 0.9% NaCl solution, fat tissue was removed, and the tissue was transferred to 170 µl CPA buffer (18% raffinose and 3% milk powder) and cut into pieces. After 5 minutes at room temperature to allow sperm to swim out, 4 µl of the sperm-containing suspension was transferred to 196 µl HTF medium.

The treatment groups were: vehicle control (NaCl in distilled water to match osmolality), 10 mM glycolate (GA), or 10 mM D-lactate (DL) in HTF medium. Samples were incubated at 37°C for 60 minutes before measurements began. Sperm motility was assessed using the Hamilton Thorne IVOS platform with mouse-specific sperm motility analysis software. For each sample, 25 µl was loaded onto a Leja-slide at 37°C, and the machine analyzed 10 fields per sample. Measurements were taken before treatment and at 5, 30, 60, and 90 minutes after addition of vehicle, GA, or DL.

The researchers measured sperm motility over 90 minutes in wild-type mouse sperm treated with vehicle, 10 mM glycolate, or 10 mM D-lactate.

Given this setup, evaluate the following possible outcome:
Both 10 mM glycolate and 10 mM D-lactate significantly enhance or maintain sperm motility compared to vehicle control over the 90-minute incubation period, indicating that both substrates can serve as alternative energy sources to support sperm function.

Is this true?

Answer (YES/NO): NO